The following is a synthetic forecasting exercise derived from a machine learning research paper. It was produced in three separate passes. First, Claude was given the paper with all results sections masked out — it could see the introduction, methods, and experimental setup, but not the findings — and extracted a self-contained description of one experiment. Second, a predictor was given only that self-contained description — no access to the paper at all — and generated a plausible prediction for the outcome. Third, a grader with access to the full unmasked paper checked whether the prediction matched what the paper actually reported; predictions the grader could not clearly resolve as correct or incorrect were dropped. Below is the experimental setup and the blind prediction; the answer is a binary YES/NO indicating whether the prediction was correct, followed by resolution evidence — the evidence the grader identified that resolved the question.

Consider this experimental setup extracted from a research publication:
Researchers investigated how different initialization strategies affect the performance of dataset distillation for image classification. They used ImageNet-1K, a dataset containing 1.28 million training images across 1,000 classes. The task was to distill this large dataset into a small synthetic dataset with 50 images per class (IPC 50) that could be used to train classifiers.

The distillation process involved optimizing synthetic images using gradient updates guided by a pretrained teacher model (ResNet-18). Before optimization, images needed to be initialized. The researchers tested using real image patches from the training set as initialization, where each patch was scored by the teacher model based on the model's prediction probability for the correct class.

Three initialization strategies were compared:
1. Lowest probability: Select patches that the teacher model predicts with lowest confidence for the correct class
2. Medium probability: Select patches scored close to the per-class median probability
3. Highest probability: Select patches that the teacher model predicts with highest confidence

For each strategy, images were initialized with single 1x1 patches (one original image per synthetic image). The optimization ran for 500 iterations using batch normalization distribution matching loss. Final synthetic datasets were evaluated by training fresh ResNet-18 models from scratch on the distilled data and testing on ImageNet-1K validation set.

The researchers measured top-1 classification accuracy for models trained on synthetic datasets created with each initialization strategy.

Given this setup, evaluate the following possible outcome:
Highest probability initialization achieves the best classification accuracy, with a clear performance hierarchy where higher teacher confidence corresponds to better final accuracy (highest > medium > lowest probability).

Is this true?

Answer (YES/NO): NO